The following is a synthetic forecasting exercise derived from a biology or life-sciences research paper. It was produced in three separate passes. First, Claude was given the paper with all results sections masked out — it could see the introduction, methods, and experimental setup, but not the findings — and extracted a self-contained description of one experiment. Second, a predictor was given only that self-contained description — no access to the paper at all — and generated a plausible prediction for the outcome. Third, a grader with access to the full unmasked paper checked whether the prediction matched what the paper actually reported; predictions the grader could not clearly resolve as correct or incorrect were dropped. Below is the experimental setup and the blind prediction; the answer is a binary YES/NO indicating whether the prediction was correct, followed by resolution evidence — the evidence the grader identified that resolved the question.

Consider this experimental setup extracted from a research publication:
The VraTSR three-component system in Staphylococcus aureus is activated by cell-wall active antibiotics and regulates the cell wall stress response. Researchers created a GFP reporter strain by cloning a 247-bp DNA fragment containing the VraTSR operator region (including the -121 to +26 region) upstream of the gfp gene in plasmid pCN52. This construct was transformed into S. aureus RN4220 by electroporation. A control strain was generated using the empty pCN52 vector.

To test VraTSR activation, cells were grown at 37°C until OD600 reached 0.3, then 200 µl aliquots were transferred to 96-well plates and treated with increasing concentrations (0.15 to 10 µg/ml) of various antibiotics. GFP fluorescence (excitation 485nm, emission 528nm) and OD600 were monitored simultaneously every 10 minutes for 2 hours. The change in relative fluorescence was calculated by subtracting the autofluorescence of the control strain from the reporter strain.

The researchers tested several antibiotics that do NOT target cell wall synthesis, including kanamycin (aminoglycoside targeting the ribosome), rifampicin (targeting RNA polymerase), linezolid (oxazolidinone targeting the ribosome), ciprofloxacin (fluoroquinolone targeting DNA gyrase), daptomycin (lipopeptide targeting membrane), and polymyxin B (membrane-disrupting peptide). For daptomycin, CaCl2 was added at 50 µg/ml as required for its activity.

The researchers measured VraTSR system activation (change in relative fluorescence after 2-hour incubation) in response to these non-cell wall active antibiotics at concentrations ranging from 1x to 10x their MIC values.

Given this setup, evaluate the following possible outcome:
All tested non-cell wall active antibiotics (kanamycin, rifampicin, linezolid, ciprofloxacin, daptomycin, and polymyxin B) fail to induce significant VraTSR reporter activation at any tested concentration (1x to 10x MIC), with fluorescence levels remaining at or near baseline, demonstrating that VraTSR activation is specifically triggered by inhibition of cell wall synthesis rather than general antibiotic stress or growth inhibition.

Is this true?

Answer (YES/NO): YES